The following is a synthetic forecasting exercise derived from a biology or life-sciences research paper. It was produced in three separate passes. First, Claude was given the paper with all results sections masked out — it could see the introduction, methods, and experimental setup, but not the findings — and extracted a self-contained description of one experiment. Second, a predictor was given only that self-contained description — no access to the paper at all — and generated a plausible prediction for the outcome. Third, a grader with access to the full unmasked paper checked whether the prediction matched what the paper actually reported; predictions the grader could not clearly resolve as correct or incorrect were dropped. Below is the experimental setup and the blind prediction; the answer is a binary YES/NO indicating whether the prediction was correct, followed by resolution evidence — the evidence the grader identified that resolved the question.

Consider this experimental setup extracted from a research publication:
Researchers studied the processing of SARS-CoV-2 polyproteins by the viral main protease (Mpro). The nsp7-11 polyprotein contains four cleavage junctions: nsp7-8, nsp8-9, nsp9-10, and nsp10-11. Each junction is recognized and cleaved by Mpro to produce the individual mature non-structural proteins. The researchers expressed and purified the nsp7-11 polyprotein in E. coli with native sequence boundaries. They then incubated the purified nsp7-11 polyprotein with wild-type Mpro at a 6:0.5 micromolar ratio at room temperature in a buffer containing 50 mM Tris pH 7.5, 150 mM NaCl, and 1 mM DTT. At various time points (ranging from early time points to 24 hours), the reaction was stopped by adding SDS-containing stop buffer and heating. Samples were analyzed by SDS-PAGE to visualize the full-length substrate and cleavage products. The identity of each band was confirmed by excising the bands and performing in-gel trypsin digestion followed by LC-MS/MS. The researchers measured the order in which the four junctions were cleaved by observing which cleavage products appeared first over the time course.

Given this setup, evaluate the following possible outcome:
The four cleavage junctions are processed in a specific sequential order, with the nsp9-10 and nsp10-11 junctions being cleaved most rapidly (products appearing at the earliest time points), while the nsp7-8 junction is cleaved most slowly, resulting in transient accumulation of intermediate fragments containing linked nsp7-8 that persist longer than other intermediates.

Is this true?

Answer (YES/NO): NO